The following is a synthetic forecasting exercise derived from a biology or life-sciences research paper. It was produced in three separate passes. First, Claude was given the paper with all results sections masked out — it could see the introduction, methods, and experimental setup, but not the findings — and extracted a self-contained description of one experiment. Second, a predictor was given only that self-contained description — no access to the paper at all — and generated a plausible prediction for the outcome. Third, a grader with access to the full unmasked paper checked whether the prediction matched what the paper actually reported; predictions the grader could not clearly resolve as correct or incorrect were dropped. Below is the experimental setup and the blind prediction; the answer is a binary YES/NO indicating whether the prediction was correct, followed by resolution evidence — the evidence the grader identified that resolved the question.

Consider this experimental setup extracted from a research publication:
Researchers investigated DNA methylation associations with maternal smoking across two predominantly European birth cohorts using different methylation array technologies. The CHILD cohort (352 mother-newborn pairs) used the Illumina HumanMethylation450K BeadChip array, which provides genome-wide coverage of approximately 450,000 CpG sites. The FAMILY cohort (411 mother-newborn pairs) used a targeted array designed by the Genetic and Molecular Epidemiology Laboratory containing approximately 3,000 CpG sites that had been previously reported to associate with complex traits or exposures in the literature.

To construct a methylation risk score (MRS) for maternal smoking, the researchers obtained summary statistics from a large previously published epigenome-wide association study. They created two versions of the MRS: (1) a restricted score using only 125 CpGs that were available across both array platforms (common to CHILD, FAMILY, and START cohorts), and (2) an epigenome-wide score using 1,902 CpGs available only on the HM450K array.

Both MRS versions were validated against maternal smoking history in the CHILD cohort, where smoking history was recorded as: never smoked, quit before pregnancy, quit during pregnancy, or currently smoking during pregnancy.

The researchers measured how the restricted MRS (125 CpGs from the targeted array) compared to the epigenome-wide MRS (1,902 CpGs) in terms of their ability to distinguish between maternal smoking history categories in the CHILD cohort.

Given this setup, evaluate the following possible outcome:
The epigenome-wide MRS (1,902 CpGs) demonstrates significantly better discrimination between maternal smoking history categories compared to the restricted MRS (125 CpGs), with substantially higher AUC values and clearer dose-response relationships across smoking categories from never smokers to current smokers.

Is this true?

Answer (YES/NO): NO